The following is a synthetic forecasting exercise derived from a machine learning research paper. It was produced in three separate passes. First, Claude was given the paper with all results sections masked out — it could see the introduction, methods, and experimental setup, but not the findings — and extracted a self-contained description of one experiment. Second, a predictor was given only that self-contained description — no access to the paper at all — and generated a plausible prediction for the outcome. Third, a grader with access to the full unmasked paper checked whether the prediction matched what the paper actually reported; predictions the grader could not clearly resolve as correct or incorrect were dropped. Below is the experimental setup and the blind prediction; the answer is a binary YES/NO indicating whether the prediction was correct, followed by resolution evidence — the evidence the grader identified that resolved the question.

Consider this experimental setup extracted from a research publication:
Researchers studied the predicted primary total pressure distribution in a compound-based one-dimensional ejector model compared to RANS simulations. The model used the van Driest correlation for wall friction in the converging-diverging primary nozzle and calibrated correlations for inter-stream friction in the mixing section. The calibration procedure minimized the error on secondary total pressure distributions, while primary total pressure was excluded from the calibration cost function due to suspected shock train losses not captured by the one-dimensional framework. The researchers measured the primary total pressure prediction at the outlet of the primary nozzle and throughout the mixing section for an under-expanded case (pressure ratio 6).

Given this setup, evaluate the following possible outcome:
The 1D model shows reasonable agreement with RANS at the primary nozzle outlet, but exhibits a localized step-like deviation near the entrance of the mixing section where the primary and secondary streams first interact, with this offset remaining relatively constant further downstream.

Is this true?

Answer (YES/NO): NO